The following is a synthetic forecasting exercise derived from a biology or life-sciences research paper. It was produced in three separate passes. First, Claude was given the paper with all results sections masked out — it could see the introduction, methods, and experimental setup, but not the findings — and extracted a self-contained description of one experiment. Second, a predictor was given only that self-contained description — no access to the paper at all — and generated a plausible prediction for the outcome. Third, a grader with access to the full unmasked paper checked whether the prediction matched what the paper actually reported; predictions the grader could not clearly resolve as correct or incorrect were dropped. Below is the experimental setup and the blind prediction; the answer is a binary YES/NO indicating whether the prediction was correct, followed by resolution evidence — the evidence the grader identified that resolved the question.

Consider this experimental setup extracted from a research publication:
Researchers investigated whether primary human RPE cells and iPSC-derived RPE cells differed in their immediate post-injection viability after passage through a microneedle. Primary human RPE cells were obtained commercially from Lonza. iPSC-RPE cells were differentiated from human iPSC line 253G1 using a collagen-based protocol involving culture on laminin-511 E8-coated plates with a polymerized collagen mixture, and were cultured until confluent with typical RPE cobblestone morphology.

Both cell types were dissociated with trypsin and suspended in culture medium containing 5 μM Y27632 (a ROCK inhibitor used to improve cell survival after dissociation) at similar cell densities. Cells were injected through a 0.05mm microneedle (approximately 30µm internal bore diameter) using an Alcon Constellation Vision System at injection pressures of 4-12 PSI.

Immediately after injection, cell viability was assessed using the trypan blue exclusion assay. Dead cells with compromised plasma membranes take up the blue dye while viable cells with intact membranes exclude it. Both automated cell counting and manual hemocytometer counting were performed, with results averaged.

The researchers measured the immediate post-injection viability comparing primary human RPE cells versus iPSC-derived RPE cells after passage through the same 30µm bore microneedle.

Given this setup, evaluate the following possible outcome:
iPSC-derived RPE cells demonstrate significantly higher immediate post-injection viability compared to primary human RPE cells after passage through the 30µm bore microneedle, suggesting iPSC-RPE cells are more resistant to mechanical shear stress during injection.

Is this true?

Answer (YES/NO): NO